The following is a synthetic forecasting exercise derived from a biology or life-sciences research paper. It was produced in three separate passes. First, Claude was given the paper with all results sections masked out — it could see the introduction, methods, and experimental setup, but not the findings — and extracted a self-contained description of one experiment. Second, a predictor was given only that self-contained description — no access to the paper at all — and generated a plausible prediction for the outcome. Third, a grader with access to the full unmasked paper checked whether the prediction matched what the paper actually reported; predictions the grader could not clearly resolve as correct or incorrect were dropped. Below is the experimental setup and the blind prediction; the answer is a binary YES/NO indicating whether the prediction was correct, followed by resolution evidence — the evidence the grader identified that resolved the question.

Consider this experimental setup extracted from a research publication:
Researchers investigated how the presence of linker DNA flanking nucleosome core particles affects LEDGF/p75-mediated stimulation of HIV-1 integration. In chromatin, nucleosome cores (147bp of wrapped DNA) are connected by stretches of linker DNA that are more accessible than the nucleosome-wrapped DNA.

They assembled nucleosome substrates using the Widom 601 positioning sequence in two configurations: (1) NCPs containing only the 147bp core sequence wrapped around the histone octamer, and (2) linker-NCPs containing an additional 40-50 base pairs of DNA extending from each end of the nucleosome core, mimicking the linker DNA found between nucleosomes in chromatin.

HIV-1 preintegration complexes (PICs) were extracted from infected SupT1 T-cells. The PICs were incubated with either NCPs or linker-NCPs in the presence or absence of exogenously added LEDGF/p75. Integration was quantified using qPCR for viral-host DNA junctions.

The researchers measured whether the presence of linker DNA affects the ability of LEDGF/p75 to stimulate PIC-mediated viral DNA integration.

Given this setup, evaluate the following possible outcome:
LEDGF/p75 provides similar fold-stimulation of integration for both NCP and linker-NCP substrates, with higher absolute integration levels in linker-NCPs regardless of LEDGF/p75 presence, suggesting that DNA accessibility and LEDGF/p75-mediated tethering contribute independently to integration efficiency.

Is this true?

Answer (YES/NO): NO